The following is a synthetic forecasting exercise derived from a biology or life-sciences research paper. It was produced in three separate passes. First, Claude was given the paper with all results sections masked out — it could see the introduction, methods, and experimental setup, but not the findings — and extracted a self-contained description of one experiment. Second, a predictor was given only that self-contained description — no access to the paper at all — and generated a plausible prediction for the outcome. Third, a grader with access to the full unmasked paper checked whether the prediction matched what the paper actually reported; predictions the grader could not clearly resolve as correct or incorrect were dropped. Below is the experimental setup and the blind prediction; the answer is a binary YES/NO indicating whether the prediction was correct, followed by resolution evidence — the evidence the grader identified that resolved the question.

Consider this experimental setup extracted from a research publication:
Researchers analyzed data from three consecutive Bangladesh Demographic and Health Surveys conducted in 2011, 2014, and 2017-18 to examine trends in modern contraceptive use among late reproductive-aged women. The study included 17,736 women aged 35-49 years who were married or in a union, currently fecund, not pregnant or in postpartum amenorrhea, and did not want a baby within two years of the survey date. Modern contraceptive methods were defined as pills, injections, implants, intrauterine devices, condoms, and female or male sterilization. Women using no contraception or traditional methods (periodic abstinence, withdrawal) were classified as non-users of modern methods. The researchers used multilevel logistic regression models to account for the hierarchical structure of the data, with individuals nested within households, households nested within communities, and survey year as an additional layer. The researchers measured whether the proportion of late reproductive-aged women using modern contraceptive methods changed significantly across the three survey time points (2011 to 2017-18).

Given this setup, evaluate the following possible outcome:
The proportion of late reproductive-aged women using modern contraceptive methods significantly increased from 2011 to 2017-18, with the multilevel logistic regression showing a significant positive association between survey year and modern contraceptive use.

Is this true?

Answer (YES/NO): NO